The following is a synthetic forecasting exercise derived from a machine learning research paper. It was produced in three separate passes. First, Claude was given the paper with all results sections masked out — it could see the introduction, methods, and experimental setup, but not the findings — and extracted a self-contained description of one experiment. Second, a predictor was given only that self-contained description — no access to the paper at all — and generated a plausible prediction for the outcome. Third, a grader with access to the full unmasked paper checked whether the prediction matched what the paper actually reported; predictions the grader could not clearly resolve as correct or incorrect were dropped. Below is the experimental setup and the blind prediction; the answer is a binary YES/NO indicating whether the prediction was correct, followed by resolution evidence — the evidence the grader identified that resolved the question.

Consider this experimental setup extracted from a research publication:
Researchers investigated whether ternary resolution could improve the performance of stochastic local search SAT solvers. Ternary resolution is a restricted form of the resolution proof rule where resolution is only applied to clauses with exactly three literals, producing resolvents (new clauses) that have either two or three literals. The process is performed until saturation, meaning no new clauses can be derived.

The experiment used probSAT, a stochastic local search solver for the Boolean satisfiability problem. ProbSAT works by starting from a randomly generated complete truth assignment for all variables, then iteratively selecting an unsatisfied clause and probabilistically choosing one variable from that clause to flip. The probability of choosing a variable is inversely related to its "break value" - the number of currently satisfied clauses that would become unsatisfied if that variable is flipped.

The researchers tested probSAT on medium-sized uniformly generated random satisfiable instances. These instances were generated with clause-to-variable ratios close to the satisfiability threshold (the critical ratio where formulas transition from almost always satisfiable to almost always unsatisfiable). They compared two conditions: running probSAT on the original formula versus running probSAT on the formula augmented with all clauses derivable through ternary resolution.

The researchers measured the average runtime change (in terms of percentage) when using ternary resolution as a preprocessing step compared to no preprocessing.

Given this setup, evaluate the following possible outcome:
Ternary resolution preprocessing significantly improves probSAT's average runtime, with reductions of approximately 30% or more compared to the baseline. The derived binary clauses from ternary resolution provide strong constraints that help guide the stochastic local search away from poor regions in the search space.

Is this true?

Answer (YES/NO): NO